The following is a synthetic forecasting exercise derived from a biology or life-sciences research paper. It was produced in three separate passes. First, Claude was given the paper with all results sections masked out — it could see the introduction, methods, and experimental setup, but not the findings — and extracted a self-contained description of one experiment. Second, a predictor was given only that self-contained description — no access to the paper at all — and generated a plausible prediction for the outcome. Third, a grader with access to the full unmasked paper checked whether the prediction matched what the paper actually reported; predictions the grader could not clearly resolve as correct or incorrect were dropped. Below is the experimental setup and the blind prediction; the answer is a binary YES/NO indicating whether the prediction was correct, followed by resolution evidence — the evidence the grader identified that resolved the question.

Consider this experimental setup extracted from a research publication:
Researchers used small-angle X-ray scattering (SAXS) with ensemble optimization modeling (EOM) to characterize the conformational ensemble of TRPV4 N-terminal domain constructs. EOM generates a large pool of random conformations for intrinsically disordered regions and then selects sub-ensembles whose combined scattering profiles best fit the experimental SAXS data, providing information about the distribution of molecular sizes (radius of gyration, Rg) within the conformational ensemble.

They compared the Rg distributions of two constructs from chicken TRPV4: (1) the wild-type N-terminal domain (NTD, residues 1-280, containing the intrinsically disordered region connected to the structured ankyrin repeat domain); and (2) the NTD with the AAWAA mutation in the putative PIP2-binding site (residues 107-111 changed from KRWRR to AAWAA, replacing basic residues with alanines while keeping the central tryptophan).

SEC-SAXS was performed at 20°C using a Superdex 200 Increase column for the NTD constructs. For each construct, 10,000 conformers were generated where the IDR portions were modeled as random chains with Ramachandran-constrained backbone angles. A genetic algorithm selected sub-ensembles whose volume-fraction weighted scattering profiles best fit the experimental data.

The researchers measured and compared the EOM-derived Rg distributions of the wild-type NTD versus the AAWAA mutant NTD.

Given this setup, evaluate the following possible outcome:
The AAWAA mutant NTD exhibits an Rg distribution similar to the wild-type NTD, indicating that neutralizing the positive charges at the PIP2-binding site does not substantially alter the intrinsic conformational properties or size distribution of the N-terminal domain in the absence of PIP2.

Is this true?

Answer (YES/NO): NO